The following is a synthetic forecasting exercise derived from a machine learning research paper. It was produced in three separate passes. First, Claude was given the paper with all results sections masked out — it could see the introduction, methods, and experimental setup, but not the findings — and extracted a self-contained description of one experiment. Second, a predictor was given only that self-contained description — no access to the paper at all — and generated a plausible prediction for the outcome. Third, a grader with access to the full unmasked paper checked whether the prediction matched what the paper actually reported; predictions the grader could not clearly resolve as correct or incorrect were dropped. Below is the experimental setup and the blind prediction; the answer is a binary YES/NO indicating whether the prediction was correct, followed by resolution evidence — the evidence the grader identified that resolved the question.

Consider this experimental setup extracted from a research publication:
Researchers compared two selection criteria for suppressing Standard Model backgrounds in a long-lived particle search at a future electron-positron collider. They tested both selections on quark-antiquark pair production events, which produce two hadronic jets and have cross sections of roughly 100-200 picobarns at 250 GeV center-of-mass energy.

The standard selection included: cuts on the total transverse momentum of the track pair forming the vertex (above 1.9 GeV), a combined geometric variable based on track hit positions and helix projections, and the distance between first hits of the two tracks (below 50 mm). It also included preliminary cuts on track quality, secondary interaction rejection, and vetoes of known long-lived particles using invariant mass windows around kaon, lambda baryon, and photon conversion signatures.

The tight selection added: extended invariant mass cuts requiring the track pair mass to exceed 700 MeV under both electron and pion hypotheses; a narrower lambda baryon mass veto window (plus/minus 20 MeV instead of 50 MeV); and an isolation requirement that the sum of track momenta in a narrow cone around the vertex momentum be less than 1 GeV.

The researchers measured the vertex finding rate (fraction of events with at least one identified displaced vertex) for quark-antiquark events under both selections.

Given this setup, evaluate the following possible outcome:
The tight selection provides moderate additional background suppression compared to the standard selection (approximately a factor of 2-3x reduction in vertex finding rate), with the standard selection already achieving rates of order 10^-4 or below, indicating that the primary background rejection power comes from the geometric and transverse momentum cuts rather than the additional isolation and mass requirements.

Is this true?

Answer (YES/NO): NO